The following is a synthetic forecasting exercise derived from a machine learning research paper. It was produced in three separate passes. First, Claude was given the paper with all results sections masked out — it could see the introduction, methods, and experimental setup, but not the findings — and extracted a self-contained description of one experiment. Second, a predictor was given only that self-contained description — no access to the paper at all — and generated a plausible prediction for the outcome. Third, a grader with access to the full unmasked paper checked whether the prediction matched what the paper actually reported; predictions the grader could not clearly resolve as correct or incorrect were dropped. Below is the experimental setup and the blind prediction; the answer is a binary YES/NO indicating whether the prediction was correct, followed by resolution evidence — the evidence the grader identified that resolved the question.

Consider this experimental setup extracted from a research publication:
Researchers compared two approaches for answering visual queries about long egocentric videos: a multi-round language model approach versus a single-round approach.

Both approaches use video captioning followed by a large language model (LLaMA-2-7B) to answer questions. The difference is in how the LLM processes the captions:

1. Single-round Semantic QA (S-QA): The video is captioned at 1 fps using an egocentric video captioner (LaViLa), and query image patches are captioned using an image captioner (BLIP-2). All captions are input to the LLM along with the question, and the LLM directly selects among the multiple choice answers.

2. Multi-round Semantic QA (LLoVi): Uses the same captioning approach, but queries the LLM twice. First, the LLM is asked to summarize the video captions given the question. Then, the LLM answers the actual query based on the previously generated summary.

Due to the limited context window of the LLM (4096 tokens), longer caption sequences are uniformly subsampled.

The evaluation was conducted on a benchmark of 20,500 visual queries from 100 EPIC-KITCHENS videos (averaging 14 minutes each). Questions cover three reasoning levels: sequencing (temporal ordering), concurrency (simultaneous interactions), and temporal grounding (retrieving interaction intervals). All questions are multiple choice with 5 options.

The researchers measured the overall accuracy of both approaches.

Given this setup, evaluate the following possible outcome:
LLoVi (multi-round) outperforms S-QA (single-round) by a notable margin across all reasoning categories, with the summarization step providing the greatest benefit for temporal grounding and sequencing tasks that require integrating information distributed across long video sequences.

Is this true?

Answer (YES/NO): NO